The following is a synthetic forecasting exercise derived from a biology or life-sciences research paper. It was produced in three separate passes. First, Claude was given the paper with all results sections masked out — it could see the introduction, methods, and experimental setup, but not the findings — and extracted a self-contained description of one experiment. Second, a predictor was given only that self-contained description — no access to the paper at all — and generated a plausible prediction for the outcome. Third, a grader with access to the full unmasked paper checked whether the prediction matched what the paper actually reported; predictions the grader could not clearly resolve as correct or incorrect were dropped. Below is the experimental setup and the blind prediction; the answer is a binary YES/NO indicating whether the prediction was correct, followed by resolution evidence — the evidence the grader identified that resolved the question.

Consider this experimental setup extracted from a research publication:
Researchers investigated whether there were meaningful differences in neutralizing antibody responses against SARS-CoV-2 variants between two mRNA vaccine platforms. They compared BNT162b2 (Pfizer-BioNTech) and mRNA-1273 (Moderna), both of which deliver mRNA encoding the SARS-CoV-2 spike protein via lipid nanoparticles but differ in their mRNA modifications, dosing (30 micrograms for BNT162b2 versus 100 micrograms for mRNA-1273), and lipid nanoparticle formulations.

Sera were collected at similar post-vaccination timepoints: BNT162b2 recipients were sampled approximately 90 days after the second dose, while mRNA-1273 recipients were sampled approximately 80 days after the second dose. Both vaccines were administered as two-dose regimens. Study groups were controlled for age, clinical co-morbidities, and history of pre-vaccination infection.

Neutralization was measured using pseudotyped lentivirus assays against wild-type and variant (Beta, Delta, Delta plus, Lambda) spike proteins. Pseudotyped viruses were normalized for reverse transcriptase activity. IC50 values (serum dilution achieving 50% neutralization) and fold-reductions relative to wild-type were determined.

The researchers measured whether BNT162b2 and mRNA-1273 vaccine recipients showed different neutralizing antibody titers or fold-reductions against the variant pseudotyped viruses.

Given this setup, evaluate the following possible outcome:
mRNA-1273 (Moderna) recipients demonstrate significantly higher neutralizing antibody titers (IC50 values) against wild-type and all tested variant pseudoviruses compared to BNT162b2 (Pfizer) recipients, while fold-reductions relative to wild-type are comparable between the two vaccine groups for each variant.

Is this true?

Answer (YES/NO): NO